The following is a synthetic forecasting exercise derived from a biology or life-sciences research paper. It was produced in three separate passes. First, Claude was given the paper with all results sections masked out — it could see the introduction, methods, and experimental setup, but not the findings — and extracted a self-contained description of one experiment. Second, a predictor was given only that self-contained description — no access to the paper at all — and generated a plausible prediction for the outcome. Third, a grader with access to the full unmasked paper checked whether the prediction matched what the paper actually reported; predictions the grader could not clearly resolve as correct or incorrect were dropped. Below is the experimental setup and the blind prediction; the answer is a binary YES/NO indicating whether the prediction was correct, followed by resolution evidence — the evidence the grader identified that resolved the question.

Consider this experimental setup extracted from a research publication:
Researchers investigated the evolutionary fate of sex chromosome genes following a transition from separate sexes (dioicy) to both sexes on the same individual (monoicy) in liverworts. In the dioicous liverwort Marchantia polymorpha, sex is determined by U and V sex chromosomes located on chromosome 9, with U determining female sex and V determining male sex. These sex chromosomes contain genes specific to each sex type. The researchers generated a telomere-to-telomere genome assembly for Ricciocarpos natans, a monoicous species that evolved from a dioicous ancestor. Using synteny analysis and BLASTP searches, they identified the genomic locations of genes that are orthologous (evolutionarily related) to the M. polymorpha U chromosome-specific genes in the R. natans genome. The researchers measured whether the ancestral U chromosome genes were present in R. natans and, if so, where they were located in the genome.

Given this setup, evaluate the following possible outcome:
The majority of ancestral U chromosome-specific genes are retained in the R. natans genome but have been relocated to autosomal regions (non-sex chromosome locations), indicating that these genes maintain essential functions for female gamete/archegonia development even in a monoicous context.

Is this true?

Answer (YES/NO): NO